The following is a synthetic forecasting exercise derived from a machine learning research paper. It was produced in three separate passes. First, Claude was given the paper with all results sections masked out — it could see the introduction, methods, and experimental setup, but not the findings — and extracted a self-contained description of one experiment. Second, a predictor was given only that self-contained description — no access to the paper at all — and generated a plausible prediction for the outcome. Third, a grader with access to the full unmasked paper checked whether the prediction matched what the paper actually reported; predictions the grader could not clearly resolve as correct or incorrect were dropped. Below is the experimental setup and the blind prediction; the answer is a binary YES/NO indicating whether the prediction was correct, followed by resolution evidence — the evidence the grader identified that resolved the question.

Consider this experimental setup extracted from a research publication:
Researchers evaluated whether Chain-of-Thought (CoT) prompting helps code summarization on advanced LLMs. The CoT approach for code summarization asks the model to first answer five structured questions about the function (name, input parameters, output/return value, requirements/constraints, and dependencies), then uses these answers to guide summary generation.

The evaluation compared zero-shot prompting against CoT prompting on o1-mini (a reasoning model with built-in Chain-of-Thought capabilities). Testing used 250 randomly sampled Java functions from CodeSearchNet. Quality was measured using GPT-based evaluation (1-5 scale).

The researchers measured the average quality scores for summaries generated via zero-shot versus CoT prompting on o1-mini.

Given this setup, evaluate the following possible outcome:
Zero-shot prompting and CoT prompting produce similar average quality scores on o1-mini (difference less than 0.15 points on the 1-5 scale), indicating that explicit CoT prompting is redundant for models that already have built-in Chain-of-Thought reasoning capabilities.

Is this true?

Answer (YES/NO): NO